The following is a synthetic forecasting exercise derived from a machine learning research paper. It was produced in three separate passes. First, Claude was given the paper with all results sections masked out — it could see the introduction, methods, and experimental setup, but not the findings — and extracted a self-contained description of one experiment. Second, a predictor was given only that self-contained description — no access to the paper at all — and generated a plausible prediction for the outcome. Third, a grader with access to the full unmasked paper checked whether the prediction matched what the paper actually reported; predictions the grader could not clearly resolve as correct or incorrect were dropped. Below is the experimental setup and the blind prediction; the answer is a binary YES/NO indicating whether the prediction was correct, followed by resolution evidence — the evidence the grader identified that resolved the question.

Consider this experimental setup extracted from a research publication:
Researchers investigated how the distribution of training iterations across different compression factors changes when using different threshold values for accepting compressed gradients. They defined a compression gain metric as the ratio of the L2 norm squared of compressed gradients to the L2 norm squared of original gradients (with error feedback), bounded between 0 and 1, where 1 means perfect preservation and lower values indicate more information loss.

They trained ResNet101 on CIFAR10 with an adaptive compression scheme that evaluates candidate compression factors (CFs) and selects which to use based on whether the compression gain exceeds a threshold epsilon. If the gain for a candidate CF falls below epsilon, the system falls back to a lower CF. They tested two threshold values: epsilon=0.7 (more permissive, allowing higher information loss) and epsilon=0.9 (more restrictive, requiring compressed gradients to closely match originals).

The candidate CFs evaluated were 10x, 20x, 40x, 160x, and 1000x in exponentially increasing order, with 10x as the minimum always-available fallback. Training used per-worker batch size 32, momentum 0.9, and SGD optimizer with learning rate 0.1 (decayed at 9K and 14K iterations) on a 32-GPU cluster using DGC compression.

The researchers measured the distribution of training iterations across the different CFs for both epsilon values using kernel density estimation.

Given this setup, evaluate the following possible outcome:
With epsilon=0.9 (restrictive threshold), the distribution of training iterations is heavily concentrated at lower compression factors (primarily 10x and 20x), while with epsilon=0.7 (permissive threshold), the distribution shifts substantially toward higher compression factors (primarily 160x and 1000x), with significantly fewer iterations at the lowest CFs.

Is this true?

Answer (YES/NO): NO